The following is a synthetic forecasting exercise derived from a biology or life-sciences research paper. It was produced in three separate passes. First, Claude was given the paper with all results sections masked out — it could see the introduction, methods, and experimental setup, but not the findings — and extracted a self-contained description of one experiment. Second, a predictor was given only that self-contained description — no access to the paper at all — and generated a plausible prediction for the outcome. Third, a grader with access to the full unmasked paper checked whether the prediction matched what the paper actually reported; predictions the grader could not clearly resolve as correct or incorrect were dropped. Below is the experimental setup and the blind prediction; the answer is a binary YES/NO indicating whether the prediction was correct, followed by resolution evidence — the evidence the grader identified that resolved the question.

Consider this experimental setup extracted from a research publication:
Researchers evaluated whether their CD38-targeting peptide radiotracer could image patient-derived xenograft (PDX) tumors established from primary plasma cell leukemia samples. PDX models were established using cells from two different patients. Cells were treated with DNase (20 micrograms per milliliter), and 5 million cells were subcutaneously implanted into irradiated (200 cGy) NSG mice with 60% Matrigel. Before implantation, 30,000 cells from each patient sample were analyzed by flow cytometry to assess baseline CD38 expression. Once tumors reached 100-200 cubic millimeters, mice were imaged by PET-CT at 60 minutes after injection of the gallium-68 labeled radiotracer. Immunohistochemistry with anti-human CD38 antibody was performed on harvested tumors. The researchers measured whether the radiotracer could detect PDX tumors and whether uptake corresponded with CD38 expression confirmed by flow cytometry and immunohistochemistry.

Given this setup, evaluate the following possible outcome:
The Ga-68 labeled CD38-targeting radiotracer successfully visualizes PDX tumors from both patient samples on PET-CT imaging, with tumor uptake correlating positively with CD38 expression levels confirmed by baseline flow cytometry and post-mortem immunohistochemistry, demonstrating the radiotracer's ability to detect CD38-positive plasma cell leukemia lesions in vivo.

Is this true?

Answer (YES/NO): YES